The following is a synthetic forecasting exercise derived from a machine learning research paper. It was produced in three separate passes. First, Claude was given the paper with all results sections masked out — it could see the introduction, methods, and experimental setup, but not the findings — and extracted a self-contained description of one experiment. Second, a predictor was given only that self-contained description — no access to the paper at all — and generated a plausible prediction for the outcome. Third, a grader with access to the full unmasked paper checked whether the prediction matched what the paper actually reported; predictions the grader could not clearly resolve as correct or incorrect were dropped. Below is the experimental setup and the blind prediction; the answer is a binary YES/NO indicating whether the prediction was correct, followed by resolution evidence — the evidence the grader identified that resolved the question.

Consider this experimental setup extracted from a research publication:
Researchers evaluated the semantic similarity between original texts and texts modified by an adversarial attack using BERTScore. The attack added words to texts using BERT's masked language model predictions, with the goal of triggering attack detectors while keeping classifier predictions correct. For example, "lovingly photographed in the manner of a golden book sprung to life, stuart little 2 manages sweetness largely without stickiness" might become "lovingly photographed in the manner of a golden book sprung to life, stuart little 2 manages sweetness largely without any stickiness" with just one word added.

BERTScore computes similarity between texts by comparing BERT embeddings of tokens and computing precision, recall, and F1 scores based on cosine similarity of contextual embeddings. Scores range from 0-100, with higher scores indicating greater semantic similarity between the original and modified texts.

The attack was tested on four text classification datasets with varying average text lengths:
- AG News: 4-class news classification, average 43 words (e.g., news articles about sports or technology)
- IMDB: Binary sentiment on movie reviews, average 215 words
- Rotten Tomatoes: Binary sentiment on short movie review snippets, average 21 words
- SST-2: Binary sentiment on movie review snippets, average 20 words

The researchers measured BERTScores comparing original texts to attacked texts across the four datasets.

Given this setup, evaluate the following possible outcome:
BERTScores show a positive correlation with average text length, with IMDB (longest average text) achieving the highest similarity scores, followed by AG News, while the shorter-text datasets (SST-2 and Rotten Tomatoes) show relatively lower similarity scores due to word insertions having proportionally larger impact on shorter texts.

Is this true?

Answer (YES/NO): NO